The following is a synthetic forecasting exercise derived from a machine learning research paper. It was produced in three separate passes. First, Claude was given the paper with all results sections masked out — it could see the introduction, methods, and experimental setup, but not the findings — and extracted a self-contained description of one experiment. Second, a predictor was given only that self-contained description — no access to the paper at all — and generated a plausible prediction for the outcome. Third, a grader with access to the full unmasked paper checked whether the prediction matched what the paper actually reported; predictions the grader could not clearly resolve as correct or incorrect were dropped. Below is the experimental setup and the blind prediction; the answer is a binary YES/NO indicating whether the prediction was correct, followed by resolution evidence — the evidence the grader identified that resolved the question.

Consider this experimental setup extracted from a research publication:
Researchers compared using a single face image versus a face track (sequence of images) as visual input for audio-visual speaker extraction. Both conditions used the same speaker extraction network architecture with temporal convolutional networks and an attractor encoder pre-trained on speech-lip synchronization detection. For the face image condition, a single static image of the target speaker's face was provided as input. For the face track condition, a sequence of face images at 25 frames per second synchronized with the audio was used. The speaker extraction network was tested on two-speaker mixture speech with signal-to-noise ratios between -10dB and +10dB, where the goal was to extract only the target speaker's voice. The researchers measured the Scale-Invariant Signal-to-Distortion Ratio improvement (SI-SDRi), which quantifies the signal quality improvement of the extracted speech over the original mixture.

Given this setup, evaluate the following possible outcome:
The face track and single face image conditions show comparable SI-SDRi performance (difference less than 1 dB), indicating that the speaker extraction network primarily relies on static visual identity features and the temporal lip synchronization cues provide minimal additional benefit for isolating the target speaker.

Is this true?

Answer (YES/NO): NO